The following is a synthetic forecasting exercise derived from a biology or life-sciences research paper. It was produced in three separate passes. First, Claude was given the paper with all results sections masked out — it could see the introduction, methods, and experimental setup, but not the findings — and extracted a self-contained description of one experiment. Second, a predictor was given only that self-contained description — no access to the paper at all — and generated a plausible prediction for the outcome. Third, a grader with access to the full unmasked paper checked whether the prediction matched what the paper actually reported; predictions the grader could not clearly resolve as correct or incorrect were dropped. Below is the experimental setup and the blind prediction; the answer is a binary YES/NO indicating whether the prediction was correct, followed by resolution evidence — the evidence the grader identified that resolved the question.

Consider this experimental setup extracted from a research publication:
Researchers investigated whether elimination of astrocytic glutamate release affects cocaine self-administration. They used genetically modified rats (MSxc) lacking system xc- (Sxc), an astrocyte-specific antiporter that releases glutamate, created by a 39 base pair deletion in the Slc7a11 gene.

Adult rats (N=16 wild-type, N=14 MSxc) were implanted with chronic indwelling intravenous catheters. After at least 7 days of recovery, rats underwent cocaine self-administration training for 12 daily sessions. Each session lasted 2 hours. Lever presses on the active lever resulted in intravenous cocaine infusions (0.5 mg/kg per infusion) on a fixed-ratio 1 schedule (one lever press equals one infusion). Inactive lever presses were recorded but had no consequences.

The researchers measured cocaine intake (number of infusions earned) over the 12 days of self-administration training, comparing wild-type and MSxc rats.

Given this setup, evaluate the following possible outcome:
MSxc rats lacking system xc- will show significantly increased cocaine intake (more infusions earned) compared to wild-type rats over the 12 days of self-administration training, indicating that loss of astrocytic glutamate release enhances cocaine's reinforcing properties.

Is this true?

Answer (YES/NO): NO